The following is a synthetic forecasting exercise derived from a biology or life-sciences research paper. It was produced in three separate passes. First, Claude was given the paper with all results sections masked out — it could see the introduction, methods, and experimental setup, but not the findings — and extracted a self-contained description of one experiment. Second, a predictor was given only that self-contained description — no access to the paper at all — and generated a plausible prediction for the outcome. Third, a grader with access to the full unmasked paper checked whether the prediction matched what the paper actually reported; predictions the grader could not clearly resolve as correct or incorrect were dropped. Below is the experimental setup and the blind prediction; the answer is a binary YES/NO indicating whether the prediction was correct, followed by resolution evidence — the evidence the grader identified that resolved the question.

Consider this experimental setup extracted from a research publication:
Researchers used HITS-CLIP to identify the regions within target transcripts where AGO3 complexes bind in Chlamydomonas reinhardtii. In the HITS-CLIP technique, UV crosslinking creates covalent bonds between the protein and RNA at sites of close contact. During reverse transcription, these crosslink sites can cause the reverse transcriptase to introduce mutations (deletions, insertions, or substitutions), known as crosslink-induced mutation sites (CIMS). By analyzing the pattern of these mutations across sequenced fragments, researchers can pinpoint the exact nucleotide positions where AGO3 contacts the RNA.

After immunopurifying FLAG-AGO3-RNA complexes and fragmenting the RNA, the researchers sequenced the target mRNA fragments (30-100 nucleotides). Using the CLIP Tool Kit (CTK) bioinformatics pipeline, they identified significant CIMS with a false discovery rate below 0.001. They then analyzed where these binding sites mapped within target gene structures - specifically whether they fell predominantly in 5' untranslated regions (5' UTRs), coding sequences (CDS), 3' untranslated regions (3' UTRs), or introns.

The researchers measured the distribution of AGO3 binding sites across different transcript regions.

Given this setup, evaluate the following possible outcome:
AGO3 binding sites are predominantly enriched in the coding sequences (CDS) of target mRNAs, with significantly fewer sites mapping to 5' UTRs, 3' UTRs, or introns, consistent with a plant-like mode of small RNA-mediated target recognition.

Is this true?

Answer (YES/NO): NO